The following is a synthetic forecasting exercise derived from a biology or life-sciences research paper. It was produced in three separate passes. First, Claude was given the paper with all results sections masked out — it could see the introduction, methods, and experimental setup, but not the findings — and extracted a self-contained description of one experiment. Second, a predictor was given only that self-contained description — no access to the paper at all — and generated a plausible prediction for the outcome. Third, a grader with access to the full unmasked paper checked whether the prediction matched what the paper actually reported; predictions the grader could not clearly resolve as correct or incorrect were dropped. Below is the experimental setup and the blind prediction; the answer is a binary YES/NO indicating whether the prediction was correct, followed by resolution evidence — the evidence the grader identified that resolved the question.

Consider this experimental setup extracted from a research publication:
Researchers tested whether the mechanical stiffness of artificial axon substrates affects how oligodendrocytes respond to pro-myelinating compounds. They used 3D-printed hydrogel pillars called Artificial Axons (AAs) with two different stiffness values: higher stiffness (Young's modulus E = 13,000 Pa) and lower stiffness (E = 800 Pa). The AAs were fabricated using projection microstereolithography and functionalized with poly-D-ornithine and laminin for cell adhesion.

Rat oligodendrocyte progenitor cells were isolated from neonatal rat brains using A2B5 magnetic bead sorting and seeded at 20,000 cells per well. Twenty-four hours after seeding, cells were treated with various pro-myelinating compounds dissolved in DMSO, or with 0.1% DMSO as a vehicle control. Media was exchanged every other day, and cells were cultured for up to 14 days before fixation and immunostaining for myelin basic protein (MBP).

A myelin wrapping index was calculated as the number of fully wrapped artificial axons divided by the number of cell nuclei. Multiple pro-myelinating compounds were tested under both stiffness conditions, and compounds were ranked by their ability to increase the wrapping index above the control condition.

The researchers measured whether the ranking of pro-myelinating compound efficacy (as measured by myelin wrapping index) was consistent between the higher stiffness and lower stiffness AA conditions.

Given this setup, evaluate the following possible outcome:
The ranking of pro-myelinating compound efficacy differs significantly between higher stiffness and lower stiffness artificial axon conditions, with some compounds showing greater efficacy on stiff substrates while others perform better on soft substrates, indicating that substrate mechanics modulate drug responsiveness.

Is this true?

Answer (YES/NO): YES